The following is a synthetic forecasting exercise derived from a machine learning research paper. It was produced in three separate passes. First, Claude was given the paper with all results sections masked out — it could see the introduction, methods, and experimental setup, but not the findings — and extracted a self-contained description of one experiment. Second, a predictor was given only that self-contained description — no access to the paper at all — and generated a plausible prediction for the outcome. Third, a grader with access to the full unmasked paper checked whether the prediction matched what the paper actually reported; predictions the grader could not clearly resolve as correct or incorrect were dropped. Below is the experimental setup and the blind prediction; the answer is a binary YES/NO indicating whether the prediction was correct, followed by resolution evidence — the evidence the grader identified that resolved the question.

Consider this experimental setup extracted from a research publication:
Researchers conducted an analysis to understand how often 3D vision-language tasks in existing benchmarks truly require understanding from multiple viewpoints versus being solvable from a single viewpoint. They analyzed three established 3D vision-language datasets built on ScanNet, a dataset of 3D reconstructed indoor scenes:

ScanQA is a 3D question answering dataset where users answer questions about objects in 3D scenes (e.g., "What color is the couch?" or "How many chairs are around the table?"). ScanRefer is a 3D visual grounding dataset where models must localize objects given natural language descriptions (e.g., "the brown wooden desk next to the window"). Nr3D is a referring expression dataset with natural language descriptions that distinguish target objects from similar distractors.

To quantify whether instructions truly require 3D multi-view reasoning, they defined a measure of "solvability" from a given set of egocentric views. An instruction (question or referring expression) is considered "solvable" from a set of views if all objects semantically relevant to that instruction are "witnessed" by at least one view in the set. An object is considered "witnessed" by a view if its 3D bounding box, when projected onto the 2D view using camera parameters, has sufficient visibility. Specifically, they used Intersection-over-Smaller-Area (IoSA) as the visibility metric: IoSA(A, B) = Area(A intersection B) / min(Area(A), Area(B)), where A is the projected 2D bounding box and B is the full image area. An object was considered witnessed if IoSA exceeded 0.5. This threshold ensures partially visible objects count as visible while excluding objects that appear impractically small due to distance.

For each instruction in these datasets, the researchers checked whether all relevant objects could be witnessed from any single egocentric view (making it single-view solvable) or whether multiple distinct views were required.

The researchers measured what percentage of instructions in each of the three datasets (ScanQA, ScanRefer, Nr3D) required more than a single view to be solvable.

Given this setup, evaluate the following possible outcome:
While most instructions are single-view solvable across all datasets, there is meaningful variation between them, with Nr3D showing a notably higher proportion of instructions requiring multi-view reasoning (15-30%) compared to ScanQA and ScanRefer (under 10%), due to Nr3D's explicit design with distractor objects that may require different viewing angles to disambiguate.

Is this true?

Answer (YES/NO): NO